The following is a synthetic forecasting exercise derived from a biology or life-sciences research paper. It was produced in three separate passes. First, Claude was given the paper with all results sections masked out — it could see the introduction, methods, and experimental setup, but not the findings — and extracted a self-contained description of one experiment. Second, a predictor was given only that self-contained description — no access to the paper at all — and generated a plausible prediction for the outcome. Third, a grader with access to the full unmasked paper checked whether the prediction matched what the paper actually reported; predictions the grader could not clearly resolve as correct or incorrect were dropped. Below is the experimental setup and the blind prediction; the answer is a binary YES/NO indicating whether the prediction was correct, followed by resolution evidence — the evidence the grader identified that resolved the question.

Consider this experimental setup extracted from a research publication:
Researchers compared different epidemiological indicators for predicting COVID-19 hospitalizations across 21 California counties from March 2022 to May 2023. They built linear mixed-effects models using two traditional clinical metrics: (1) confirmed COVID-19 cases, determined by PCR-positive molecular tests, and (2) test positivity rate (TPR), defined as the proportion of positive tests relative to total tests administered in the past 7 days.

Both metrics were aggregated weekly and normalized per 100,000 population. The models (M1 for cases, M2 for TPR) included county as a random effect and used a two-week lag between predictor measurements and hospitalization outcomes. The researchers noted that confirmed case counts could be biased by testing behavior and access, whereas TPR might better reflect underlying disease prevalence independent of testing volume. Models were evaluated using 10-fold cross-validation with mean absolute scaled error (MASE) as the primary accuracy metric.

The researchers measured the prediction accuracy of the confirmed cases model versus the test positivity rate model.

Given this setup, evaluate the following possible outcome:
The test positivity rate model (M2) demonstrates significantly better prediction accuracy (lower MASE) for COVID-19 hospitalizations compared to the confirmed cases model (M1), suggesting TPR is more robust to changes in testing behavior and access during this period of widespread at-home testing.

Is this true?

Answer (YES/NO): YES